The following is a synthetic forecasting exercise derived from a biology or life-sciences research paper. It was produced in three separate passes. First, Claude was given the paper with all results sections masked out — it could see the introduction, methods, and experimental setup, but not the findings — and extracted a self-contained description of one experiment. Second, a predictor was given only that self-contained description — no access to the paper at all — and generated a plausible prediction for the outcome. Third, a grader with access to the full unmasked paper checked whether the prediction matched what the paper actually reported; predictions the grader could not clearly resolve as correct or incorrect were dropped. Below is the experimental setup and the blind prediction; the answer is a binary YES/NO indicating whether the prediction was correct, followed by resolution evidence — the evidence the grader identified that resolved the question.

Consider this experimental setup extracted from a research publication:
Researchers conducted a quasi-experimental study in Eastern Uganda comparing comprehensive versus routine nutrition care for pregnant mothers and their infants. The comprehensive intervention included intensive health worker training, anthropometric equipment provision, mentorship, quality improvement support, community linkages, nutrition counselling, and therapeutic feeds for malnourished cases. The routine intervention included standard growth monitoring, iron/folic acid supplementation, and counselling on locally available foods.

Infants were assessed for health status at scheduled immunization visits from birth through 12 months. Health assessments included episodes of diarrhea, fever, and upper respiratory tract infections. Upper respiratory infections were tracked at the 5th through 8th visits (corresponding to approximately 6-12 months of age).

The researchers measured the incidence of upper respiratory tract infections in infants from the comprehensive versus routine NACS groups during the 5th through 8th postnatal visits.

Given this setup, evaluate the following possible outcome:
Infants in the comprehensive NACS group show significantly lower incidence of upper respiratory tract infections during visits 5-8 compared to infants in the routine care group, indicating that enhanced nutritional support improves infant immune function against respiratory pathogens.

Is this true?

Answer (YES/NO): NO